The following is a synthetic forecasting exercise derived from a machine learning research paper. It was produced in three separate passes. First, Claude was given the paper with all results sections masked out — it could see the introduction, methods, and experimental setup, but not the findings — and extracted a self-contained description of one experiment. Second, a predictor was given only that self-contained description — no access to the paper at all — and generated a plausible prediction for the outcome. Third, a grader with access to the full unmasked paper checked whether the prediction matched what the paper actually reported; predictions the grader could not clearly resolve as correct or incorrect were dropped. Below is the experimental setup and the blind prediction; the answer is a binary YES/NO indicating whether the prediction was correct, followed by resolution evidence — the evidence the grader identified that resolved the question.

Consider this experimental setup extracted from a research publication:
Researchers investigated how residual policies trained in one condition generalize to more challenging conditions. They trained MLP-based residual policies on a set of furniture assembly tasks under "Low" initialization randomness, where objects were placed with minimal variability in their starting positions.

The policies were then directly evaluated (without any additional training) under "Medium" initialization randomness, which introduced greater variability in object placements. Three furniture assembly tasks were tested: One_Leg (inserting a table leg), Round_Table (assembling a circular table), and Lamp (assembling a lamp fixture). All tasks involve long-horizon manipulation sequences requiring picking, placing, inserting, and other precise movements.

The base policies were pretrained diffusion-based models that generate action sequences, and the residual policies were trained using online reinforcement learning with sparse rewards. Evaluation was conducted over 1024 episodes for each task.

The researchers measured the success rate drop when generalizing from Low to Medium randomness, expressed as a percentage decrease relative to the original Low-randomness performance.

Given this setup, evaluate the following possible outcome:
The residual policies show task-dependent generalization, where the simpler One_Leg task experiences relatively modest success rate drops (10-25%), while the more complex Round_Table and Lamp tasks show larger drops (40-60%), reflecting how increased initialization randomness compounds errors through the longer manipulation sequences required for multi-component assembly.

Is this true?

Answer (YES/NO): NO